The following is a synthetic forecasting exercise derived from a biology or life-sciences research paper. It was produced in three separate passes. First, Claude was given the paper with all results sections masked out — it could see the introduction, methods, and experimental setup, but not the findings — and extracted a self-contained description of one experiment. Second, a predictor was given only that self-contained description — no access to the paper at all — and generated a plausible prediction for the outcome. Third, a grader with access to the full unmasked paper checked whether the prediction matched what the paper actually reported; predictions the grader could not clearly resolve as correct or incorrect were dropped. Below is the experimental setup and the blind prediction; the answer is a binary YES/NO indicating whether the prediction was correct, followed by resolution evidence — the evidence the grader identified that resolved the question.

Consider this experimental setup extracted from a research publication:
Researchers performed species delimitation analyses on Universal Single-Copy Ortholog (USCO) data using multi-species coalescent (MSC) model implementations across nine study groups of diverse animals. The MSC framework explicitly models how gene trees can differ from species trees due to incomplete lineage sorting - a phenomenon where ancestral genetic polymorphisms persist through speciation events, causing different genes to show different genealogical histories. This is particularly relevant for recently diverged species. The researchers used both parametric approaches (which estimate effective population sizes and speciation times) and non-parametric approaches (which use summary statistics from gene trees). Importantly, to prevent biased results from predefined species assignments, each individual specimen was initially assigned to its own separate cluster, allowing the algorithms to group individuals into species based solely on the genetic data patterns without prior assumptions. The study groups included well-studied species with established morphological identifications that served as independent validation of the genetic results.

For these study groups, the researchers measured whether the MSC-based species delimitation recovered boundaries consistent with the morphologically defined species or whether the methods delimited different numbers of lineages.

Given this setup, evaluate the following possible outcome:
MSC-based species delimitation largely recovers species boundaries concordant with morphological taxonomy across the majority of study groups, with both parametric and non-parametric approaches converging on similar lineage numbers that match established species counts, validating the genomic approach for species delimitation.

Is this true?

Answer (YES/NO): NO